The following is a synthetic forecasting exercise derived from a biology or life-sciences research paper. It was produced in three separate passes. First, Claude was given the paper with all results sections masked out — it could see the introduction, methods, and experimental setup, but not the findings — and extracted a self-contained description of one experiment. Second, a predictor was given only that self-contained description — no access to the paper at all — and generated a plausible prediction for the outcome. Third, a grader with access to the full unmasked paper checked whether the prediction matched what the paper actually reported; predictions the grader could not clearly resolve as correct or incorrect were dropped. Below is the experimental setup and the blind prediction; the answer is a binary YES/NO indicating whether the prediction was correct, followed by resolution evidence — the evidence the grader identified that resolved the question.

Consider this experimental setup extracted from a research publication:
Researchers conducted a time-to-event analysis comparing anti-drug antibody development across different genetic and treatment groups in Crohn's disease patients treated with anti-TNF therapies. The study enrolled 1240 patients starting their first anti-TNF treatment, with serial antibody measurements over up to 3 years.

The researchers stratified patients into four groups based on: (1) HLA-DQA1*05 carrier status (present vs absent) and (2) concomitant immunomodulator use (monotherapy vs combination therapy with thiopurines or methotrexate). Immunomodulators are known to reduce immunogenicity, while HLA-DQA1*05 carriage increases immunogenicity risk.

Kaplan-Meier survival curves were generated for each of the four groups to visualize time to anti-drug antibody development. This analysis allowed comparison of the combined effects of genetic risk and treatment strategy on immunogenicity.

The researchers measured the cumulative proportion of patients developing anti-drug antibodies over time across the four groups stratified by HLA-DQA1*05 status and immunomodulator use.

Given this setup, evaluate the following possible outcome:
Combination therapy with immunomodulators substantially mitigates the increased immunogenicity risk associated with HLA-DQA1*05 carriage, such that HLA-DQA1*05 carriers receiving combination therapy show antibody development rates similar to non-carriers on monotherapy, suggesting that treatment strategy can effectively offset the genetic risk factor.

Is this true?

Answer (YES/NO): NO